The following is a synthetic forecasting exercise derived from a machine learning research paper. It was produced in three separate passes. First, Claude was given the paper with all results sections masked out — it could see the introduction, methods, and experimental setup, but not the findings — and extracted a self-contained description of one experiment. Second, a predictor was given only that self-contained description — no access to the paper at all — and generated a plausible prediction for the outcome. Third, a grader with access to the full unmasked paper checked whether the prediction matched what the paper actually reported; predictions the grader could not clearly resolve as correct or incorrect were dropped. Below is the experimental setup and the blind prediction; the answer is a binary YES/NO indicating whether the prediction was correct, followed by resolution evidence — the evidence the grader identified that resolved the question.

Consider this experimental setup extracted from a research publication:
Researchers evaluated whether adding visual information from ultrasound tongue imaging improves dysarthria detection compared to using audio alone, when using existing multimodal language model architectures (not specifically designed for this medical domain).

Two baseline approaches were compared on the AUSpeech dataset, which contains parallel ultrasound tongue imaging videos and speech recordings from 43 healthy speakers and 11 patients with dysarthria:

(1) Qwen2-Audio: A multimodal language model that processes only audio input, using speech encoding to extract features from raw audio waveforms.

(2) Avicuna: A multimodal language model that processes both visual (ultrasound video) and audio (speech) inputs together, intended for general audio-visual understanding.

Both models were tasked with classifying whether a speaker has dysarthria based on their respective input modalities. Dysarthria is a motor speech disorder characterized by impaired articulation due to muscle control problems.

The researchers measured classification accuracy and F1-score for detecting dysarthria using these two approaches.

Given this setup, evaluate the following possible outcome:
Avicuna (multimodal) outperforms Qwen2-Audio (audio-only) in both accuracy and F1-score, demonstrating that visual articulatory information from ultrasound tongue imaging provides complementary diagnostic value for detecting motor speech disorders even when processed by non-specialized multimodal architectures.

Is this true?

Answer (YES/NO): NO